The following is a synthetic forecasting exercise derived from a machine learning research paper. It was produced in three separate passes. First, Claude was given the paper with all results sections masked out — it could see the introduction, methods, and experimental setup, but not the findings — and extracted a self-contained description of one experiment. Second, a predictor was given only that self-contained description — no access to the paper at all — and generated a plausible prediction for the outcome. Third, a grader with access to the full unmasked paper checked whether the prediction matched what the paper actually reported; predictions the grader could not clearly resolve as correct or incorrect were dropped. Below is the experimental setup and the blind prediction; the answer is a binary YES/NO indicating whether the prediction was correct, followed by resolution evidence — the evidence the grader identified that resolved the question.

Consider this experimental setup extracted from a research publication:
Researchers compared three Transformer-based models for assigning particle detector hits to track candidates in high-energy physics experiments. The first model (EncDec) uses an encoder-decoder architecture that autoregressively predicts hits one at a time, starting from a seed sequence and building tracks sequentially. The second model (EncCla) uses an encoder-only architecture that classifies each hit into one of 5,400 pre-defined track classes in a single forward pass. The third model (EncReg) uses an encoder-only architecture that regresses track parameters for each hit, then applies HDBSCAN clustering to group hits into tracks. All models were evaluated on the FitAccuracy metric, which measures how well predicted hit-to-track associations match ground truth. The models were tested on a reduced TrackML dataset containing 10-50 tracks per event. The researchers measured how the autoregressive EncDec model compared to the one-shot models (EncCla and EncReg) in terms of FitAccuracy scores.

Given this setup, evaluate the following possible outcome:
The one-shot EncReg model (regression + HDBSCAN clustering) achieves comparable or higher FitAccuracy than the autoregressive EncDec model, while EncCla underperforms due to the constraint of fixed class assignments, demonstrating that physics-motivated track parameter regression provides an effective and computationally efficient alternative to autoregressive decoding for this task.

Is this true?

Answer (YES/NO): NO